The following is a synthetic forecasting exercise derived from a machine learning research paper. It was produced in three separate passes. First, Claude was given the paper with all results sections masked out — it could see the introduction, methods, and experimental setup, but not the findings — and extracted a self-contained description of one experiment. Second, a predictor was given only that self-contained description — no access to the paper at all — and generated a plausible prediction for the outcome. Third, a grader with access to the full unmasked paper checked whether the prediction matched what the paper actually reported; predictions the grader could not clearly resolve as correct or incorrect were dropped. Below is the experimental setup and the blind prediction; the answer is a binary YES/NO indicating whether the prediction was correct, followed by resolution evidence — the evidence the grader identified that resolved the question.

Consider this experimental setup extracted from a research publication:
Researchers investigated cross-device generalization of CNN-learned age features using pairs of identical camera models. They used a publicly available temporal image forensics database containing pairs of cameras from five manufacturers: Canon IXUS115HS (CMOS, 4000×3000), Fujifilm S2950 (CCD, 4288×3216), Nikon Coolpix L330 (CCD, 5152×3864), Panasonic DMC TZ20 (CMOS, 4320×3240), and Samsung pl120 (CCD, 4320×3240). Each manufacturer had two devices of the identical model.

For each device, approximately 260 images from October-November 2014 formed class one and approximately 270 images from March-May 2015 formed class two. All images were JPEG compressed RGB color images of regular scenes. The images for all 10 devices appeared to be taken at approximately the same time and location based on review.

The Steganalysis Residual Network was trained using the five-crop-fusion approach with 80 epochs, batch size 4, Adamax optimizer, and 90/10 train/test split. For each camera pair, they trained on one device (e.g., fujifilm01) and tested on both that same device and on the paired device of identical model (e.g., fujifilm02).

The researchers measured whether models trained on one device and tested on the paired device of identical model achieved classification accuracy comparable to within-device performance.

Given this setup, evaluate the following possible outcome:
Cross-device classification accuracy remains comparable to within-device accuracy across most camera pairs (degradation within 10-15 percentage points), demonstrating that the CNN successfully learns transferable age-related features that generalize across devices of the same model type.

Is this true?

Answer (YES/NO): NO